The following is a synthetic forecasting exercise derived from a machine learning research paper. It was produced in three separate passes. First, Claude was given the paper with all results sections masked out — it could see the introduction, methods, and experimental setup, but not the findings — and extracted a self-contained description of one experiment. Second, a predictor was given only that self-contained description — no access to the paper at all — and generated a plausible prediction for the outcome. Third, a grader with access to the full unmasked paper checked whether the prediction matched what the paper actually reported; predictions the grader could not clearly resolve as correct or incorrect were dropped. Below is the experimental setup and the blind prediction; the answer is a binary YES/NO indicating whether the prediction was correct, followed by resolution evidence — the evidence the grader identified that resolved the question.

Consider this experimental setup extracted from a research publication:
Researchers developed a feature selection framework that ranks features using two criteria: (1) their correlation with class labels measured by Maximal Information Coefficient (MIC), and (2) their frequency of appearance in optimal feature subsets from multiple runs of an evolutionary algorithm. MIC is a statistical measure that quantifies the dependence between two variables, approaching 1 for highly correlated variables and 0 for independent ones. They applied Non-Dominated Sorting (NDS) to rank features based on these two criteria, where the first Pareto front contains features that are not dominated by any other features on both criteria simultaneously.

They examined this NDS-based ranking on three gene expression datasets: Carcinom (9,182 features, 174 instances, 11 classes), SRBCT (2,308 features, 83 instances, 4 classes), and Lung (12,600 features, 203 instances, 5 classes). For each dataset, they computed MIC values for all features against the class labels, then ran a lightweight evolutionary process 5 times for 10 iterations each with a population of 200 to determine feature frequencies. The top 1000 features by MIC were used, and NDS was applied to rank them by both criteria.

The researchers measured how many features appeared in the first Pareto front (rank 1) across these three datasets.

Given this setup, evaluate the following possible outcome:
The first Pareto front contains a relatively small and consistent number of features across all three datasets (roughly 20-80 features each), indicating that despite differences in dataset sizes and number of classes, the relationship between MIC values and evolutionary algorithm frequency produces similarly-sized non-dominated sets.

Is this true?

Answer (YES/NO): NO